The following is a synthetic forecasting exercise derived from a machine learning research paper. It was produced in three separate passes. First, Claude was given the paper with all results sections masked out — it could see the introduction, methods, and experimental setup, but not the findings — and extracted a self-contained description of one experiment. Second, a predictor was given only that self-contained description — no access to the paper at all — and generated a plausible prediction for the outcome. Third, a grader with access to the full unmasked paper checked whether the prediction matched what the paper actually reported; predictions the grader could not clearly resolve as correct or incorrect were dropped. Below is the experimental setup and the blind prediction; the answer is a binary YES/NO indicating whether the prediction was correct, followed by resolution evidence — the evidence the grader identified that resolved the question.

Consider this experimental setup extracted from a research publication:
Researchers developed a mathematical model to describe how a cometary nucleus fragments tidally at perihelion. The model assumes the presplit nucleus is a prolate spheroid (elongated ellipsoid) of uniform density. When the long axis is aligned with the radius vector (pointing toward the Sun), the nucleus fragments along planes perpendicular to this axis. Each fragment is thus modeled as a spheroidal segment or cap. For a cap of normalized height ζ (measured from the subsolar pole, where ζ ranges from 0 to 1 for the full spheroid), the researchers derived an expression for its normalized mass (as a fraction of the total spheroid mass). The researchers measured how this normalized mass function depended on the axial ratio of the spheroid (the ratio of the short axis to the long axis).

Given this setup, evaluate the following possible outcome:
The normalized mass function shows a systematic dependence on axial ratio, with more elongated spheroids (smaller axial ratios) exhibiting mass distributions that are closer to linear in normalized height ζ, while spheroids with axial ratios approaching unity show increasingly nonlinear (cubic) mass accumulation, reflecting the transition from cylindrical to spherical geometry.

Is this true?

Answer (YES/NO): NO